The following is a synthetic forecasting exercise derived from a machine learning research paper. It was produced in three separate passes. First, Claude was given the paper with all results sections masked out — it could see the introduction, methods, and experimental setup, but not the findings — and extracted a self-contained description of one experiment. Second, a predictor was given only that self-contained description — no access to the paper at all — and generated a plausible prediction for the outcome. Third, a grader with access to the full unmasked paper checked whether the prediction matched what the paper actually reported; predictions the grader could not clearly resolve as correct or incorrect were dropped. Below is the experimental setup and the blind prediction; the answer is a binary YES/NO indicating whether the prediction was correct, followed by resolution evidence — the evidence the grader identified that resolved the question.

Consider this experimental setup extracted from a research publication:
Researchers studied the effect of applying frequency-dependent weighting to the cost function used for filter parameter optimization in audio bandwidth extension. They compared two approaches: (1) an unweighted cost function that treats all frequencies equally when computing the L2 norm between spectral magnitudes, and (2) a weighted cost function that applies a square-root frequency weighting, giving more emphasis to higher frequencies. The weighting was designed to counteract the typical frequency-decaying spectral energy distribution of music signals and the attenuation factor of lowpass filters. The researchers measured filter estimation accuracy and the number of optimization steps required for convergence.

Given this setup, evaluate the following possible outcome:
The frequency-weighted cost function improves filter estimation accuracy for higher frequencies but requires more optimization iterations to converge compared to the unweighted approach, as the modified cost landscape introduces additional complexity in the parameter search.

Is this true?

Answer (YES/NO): NO